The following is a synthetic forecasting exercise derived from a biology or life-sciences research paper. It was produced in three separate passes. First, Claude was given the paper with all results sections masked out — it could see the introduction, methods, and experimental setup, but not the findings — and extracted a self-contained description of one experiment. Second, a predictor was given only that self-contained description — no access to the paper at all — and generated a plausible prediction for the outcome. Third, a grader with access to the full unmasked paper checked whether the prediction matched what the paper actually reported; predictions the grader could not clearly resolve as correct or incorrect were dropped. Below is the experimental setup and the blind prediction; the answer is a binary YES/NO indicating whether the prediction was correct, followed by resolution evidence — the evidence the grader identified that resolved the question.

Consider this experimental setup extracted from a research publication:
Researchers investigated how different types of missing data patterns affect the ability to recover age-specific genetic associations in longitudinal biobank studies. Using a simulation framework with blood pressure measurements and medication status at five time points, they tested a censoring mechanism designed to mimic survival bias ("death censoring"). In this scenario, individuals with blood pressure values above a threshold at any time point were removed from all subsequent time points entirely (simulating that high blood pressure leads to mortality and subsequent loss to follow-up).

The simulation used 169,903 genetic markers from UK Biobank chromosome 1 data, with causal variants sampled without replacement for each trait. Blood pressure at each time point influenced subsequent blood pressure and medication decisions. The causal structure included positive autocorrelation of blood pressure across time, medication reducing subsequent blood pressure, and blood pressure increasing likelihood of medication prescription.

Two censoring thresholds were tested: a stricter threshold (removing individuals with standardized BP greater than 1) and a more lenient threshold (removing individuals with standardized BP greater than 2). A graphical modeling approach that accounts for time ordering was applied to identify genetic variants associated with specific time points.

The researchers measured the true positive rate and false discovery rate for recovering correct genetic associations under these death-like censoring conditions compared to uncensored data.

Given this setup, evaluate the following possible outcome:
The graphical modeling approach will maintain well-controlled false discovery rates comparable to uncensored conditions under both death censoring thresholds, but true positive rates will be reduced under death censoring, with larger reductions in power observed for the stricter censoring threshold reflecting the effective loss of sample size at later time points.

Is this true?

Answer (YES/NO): YES